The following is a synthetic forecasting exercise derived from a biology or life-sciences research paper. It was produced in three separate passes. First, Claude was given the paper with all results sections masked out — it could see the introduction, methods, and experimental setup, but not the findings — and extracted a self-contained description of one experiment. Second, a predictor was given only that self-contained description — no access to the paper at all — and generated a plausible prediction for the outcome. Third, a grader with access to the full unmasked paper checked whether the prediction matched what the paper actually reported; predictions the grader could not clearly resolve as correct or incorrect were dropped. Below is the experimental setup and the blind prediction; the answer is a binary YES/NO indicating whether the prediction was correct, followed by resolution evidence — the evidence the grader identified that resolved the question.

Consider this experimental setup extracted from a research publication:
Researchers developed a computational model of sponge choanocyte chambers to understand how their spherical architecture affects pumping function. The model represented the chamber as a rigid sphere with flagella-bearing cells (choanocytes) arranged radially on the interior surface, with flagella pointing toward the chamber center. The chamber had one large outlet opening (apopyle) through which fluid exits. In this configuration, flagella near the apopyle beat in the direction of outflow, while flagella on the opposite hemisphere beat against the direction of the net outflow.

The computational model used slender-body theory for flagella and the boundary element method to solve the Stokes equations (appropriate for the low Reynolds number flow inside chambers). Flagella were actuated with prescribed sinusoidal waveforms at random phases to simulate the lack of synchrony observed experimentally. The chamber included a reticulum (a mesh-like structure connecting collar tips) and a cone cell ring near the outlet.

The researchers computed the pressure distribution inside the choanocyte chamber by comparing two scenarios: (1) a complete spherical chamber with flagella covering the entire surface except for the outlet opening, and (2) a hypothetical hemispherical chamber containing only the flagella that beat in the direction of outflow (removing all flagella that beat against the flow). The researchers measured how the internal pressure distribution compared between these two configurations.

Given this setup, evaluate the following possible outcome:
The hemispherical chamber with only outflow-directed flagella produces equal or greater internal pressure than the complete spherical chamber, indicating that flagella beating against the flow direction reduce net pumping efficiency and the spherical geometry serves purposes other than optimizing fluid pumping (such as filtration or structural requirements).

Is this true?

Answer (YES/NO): NO